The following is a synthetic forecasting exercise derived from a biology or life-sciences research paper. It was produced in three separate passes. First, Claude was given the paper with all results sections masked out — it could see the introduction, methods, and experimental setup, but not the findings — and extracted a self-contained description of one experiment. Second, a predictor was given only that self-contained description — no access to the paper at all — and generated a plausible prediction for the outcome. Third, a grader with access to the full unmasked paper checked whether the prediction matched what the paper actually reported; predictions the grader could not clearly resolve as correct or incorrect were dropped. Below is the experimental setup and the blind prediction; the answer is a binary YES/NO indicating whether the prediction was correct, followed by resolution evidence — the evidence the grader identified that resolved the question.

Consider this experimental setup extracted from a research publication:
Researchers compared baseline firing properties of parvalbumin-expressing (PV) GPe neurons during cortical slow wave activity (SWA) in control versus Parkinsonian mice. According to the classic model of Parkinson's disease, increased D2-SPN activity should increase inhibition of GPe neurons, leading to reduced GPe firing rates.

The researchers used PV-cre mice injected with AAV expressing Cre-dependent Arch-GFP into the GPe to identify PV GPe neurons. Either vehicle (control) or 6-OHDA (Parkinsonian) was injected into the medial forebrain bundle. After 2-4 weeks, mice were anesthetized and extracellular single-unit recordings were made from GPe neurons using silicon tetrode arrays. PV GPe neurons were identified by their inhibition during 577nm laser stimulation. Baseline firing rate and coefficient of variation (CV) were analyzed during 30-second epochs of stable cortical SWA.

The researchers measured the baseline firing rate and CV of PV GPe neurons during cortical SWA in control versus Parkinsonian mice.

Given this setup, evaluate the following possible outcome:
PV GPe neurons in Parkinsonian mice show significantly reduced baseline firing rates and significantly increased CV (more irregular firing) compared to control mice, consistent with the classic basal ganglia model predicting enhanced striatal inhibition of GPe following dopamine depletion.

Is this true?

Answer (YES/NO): NO